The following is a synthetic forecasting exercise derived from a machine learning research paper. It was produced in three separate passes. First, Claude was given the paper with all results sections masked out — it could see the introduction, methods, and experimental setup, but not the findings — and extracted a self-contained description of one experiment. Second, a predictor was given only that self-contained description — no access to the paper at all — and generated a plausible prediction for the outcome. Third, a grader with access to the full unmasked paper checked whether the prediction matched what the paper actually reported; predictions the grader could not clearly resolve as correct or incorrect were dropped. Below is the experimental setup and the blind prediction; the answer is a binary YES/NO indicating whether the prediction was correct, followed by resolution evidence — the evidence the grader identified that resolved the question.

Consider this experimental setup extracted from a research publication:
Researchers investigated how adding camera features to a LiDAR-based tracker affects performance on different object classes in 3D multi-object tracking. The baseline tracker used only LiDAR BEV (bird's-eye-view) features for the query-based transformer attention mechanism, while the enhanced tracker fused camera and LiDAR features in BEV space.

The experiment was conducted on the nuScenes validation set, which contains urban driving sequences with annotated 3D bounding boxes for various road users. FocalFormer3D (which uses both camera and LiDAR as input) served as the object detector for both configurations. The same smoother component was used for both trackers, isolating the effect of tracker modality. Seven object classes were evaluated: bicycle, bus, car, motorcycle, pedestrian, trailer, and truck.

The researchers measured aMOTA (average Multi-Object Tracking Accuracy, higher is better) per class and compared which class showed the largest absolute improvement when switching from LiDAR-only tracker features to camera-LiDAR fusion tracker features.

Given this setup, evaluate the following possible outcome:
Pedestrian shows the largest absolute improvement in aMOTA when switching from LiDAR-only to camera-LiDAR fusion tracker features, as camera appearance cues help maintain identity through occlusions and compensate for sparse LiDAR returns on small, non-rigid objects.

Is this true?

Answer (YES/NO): YES